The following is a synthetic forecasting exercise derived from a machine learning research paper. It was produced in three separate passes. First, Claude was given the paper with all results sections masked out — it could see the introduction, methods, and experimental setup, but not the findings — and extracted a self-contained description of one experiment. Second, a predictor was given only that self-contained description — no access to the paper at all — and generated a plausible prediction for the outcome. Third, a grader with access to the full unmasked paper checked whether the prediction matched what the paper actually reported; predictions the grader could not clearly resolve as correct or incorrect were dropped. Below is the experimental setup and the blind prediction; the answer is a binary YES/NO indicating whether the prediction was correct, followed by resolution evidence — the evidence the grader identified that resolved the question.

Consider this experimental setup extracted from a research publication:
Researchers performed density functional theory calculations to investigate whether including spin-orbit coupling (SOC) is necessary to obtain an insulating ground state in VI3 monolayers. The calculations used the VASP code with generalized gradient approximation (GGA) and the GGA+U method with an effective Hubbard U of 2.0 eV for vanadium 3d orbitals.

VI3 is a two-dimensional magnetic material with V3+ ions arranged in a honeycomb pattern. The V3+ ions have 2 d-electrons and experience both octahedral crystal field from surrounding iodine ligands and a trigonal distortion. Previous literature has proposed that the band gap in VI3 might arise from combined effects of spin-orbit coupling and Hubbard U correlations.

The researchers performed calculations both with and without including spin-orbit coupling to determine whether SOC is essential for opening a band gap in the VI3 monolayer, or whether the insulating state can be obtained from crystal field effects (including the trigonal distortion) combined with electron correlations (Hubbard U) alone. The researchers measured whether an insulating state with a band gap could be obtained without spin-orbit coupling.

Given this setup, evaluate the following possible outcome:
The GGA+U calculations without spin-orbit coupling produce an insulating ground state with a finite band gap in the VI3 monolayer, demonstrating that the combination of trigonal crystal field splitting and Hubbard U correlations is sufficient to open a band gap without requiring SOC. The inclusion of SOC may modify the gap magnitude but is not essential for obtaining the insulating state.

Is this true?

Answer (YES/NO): YES